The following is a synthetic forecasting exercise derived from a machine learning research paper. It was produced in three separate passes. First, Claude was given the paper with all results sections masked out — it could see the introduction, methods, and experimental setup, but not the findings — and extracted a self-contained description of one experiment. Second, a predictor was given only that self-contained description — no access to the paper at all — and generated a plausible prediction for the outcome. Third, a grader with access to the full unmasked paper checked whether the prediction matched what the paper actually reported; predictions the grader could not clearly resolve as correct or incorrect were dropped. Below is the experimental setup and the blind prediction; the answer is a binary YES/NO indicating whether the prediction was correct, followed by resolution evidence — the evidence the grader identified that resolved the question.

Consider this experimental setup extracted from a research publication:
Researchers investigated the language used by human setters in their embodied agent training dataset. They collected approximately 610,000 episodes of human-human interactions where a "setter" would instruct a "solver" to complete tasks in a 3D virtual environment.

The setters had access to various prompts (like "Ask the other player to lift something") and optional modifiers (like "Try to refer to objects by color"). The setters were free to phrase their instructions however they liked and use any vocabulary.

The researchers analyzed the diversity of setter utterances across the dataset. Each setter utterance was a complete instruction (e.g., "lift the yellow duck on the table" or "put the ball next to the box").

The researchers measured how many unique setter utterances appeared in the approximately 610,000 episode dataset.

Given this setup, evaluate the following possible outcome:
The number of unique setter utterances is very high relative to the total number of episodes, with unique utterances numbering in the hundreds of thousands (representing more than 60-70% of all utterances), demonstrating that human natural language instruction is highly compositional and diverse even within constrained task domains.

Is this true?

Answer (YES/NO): NO